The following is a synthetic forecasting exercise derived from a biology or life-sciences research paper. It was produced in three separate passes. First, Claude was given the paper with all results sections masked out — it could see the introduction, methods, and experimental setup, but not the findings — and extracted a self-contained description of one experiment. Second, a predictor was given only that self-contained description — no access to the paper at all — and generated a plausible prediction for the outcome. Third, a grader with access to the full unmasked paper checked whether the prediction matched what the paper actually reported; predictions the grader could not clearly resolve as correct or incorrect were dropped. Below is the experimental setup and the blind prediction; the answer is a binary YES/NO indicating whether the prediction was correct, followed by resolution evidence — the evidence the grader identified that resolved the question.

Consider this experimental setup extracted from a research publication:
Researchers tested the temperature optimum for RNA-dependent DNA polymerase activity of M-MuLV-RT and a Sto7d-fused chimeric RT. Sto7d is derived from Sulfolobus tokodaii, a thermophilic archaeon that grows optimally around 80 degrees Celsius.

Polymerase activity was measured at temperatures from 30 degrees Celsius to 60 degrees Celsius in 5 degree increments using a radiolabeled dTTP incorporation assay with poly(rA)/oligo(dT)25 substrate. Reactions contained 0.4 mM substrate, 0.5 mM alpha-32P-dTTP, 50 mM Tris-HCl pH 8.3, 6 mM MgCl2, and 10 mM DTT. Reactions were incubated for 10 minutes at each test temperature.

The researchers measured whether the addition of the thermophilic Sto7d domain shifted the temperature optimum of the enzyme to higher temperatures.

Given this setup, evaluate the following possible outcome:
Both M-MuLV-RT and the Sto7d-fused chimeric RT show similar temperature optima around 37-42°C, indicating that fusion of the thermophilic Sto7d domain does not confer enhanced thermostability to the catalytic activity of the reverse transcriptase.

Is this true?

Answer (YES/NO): YES